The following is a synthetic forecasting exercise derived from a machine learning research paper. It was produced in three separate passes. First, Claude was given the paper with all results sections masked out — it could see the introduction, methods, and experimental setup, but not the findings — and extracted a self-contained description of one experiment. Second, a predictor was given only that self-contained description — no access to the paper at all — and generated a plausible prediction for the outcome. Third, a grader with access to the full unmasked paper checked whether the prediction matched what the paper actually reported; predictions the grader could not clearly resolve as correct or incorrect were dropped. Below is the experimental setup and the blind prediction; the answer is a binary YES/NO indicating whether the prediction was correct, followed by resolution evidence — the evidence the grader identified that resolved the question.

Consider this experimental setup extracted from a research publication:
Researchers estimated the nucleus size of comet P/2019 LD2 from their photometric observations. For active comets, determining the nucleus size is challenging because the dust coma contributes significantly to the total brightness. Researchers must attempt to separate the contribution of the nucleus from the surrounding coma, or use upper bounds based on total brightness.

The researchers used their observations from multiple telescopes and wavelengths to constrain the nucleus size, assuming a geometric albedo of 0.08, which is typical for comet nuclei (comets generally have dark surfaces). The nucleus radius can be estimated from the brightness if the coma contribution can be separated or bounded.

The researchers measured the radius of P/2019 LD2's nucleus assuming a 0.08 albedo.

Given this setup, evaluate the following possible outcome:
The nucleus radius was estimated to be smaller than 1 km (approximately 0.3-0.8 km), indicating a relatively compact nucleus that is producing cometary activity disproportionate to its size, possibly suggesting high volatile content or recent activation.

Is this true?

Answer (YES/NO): NO